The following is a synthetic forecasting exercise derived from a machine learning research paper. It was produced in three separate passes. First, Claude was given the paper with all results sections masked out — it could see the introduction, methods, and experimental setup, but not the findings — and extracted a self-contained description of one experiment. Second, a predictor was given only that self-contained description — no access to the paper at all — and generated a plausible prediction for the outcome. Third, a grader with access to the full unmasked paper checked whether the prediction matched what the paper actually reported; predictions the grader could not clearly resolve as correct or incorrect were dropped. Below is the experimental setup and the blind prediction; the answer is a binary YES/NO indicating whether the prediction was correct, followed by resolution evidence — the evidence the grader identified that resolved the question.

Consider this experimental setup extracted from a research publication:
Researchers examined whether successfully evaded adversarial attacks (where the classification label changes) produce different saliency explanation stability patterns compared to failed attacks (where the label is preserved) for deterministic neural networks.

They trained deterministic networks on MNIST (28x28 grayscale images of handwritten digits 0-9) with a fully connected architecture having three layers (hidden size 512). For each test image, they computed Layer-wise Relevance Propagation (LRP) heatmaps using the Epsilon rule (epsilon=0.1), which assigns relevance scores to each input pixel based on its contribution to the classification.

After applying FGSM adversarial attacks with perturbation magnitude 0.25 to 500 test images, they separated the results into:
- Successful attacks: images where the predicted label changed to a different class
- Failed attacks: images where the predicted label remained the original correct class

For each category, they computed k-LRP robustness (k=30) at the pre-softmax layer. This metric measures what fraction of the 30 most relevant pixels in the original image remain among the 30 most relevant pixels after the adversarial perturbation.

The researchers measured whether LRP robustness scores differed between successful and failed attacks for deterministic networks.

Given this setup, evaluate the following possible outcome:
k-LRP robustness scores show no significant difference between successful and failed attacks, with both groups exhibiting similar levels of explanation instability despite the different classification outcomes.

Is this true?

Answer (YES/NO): YES